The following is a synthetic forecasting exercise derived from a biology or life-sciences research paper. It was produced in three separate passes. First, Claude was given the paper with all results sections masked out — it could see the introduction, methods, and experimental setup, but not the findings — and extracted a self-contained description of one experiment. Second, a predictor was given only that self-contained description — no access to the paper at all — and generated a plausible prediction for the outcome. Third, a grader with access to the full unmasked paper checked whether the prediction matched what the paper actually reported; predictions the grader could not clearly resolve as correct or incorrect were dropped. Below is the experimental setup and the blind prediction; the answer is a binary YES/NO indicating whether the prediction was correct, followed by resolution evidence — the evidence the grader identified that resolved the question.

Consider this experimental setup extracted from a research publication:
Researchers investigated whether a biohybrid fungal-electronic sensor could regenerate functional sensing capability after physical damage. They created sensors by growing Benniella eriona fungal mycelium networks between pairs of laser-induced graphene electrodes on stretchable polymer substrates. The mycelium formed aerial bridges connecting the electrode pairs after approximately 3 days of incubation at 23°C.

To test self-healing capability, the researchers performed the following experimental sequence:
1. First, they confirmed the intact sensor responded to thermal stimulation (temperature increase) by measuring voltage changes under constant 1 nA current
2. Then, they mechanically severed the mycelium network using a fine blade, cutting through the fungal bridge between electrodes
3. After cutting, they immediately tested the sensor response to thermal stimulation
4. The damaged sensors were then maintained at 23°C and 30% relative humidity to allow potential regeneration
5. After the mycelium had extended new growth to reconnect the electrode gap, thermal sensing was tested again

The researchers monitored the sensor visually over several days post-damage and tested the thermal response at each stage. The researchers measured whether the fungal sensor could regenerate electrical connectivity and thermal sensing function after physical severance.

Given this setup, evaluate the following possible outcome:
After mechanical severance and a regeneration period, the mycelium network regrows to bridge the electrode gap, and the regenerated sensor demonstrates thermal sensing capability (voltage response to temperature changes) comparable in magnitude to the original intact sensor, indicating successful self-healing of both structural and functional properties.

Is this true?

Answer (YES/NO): YES